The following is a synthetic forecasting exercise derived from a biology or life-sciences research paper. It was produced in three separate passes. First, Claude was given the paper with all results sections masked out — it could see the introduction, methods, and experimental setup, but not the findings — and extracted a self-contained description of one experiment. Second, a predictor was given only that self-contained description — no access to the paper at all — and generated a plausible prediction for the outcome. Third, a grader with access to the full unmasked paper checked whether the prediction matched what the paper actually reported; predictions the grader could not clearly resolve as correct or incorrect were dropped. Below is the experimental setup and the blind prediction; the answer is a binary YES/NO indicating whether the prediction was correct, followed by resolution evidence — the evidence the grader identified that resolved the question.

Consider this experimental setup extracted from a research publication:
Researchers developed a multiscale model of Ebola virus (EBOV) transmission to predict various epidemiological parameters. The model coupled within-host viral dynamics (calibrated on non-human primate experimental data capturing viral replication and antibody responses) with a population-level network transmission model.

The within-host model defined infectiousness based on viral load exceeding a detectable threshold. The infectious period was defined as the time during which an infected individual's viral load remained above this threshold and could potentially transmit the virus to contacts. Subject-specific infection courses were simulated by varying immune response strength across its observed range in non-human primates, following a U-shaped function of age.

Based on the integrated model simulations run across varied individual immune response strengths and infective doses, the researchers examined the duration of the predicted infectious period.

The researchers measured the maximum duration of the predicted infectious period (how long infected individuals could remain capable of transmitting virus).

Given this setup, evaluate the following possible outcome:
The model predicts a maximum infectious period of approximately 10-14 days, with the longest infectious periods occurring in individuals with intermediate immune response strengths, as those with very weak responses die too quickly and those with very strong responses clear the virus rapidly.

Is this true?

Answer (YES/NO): NO